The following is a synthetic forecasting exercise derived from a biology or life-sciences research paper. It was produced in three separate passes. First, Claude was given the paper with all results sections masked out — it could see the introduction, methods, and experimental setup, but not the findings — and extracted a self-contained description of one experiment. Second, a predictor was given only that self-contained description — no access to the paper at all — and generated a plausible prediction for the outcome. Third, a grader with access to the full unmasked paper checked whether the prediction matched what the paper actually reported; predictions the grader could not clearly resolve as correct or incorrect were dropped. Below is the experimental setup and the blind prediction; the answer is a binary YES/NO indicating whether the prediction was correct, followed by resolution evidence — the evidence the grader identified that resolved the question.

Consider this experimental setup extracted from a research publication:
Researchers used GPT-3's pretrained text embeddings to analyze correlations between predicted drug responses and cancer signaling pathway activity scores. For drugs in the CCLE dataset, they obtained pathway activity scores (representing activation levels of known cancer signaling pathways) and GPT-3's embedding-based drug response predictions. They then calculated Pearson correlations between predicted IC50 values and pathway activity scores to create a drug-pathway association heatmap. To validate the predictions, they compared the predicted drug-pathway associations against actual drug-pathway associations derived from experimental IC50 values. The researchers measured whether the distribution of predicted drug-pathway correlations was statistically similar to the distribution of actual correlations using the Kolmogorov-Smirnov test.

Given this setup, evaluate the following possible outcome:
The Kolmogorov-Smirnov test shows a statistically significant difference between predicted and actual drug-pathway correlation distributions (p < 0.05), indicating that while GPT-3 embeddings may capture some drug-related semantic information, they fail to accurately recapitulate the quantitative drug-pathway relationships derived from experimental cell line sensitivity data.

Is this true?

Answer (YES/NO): NO